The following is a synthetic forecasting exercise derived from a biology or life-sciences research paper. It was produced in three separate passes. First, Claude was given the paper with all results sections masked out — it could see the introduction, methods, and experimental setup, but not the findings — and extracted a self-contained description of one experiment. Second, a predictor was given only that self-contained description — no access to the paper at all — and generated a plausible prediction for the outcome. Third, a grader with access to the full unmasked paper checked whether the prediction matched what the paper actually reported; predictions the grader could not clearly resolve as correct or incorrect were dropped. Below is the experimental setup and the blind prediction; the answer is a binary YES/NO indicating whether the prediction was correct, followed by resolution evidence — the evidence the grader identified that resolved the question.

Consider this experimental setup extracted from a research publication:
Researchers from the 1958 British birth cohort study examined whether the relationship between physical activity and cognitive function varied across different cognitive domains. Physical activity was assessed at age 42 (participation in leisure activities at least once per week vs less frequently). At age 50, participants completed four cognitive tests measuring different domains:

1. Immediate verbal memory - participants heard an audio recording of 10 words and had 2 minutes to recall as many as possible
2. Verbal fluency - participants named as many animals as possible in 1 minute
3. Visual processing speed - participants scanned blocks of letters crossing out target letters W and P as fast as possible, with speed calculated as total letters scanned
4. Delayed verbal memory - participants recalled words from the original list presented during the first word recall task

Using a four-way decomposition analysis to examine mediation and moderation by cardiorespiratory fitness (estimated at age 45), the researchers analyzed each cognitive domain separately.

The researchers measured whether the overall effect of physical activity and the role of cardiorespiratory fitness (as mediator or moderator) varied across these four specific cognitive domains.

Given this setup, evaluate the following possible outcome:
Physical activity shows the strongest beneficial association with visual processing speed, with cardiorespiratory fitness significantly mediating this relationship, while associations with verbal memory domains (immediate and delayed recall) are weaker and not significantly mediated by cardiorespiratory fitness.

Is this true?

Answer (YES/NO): NO